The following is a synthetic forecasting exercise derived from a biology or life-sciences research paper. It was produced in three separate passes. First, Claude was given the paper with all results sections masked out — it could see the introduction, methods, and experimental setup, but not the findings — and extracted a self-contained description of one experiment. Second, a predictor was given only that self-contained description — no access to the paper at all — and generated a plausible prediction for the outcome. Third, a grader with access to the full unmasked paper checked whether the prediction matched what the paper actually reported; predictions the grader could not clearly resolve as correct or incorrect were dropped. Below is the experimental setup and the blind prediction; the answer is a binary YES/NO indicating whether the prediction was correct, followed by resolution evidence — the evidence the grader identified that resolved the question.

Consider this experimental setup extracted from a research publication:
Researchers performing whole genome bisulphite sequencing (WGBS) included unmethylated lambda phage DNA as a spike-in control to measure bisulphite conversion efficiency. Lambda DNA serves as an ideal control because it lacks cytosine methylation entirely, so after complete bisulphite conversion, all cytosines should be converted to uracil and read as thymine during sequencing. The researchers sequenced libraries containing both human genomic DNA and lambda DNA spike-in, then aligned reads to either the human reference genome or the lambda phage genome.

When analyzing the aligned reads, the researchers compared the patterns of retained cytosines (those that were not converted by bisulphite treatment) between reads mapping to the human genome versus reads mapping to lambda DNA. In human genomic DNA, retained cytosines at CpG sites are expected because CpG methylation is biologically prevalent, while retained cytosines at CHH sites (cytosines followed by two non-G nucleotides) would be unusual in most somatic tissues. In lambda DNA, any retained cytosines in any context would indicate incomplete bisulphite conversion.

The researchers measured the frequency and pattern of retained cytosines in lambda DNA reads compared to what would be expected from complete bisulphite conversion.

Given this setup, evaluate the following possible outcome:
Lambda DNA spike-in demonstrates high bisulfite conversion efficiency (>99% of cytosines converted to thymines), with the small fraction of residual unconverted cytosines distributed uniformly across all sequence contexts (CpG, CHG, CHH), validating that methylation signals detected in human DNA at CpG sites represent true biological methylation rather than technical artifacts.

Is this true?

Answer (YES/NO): NO